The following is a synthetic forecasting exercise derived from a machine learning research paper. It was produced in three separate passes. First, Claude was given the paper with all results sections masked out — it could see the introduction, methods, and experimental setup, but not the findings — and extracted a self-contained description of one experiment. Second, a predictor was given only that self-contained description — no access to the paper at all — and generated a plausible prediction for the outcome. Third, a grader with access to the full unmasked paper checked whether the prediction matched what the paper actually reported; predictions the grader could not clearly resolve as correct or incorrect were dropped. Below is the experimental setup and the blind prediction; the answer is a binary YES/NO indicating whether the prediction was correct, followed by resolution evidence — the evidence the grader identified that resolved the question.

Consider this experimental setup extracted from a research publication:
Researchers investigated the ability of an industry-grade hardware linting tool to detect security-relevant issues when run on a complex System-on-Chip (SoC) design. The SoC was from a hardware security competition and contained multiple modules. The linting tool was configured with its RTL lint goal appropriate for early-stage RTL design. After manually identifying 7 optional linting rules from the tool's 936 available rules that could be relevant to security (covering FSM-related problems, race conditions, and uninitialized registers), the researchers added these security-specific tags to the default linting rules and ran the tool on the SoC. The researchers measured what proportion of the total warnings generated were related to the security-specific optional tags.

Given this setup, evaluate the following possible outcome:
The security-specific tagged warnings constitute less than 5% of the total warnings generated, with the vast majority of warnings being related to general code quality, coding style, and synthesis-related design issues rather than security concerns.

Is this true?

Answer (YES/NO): YES